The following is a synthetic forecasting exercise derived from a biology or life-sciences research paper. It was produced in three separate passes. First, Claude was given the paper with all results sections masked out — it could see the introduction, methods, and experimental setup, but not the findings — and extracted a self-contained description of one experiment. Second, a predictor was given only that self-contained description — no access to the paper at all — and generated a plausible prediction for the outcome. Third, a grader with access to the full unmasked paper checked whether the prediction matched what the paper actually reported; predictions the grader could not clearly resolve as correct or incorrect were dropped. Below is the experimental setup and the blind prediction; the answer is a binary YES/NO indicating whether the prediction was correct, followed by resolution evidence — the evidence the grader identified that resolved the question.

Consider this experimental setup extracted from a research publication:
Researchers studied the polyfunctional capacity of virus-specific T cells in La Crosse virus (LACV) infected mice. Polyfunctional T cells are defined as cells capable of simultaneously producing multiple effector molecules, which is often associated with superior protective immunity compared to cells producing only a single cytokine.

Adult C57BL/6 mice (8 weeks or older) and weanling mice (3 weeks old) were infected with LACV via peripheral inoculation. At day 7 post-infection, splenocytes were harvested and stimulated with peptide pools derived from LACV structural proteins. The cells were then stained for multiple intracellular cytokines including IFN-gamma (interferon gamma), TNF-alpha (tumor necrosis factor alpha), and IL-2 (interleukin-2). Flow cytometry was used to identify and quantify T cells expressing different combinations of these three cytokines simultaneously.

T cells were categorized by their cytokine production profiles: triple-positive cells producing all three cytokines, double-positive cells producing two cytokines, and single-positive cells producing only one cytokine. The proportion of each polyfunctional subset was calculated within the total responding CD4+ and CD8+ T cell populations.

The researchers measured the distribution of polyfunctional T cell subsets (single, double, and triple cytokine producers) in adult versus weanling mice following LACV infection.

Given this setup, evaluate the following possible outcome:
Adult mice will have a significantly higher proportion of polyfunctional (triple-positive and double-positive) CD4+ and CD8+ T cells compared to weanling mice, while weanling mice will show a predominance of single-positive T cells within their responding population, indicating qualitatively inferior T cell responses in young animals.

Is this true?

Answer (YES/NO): NO